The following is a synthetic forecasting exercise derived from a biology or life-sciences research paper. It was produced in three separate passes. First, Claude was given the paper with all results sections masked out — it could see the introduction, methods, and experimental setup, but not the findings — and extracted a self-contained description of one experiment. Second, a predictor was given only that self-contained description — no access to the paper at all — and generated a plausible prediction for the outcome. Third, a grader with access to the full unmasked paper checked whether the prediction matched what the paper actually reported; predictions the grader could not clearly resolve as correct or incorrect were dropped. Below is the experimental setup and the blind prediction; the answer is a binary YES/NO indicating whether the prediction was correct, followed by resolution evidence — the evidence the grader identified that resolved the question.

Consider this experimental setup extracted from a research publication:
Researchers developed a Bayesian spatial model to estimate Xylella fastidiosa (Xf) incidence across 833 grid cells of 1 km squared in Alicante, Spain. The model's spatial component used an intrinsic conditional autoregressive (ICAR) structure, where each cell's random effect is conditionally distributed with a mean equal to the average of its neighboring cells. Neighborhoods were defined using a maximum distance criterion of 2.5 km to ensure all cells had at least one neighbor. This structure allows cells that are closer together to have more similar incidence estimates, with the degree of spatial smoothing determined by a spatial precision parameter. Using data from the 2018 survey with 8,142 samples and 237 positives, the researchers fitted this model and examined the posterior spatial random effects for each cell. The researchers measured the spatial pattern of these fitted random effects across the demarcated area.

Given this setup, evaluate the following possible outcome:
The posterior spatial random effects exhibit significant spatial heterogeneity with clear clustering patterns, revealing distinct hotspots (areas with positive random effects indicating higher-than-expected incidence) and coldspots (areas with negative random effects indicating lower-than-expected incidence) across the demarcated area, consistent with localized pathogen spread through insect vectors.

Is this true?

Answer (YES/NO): YES